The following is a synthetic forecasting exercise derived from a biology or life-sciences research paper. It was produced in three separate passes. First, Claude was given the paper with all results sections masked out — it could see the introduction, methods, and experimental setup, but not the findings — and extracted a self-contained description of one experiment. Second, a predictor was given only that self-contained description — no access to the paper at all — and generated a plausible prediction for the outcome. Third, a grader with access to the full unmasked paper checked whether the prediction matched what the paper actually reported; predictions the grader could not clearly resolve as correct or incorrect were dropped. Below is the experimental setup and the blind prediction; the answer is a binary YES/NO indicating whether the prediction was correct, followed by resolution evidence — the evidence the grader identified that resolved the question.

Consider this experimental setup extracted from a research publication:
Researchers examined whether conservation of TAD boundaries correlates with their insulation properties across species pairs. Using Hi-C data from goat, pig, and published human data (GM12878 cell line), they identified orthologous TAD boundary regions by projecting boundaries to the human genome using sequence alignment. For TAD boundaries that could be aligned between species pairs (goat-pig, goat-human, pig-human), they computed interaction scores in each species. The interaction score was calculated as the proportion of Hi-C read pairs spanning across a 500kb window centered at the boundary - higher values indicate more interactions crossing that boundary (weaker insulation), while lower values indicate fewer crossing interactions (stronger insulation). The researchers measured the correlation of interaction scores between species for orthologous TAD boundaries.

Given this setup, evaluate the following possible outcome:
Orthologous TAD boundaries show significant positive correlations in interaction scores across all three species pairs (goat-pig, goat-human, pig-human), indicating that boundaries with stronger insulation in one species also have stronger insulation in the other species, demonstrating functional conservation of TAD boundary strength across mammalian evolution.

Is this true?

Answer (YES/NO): YES